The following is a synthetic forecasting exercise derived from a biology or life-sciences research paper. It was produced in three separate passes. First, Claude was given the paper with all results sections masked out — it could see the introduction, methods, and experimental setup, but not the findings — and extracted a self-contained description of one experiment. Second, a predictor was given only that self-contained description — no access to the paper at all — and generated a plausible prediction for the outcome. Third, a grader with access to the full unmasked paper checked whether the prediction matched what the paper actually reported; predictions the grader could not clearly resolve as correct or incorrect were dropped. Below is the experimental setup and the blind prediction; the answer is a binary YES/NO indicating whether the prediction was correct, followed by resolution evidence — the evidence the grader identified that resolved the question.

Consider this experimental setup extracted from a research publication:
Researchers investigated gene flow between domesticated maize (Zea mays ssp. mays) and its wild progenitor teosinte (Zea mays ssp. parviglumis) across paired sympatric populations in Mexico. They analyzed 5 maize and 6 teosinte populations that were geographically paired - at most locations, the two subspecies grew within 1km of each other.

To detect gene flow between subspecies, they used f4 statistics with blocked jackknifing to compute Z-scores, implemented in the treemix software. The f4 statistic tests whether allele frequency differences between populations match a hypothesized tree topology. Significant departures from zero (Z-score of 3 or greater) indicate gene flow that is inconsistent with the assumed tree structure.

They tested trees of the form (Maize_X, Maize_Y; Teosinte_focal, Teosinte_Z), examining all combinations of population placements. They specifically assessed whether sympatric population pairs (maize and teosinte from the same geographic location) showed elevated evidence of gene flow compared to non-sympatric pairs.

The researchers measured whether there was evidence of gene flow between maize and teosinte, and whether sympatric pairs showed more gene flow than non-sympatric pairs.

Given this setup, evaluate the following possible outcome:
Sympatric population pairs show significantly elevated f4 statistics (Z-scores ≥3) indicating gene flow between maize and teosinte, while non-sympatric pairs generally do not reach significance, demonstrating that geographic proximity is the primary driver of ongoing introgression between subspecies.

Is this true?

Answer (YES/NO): NO